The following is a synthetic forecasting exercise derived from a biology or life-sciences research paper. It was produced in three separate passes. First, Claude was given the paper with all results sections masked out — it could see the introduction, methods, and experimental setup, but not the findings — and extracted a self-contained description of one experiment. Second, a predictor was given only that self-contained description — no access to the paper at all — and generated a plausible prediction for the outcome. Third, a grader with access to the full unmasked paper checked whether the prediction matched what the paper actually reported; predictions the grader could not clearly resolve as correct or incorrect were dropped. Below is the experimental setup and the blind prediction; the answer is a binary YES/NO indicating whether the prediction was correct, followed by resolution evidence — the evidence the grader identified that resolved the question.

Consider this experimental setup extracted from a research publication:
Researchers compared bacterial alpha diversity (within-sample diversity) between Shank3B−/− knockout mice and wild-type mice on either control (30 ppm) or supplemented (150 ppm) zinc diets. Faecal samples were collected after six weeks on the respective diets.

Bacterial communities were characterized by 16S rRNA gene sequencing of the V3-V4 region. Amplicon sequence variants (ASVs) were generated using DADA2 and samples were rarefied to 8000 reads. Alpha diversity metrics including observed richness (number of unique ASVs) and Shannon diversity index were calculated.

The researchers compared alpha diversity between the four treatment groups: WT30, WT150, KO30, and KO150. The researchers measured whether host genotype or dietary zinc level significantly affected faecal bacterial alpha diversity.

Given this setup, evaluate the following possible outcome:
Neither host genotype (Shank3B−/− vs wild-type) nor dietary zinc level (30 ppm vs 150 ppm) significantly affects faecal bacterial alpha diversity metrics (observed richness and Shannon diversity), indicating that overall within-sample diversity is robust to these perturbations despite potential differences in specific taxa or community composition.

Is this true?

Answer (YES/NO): NO